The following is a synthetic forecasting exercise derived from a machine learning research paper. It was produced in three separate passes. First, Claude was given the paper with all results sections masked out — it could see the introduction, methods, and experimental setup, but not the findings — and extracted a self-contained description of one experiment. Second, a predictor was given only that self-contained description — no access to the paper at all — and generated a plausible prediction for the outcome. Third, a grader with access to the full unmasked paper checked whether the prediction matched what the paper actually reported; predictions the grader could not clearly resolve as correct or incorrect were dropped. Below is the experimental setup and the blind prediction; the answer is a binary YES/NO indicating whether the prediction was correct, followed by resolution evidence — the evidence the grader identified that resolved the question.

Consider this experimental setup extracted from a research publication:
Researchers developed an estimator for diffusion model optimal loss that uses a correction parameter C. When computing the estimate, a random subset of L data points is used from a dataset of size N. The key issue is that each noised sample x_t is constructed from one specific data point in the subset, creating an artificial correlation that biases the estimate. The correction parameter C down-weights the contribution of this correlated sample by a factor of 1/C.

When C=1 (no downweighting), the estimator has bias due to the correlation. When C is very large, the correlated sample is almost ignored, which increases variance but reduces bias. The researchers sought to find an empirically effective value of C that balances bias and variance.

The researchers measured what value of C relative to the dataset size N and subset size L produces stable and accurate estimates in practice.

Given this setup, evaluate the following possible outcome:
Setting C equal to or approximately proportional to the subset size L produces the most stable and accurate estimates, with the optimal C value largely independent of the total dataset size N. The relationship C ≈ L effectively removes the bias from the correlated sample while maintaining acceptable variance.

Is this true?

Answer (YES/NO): NO